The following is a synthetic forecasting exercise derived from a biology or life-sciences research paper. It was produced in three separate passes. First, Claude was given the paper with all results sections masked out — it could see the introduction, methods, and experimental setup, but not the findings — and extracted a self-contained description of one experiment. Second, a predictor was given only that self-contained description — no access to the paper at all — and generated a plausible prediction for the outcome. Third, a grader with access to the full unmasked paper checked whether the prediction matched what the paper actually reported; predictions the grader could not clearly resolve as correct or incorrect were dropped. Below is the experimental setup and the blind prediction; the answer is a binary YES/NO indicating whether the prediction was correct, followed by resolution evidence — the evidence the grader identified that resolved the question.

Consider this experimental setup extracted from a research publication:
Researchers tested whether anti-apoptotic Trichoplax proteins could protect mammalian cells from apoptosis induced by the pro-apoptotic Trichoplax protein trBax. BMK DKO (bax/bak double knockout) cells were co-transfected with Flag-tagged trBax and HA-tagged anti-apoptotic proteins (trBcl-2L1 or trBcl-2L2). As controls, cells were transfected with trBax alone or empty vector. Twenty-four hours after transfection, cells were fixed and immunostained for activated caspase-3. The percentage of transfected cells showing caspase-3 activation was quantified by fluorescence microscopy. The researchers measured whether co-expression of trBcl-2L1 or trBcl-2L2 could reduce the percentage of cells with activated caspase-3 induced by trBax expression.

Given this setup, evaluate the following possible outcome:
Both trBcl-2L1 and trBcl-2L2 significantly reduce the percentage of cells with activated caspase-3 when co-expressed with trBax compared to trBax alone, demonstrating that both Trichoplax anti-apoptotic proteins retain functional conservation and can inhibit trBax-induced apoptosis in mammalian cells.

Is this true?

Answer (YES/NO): YES